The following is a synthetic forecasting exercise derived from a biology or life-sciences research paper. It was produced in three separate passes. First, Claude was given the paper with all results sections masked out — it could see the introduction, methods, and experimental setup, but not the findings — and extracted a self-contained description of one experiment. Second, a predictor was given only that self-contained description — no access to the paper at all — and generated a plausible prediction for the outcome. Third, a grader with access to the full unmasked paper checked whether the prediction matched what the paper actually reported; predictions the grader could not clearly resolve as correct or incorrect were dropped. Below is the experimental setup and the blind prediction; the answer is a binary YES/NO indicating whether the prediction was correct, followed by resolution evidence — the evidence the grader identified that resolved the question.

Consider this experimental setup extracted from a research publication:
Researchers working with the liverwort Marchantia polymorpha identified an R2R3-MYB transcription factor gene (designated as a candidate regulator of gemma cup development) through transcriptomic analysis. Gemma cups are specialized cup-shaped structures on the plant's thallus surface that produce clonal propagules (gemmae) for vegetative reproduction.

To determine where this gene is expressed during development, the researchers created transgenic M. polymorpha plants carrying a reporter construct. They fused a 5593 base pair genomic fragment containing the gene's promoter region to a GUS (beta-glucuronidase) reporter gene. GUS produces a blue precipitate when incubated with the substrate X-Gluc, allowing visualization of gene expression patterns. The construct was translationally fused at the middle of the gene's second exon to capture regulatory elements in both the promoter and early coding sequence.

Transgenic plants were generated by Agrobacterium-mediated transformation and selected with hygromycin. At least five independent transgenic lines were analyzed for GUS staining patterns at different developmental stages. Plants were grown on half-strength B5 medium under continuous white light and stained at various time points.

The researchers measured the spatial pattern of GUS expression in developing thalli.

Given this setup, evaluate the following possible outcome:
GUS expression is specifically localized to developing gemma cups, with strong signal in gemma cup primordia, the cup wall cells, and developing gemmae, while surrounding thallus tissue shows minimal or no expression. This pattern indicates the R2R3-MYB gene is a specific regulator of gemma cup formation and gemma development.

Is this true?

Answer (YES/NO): NO